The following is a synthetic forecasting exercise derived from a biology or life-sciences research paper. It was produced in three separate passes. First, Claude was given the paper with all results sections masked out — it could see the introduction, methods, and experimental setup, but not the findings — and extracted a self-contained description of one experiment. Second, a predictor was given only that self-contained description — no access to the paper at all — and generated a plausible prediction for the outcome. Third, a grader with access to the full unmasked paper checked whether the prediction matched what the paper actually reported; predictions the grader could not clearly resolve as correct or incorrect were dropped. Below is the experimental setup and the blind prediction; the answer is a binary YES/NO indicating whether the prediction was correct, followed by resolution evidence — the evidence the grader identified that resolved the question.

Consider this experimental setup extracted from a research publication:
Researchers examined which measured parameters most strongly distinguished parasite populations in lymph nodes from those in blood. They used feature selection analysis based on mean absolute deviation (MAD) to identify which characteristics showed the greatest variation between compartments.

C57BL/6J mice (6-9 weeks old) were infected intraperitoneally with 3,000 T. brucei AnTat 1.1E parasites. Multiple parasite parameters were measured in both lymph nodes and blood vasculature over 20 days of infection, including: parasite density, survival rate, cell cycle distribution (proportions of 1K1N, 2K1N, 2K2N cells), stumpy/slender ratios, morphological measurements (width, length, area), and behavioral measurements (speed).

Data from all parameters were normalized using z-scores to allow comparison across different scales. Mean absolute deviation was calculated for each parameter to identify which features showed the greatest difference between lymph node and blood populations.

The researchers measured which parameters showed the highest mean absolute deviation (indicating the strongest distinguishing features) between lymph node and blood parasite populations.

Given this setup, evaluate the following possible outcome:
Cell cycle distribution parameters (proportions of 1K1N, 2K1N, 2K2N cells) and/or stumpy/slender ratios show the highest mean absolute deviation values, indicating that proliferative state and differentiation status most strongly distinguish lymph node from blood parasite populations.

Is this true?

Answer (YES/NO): NO